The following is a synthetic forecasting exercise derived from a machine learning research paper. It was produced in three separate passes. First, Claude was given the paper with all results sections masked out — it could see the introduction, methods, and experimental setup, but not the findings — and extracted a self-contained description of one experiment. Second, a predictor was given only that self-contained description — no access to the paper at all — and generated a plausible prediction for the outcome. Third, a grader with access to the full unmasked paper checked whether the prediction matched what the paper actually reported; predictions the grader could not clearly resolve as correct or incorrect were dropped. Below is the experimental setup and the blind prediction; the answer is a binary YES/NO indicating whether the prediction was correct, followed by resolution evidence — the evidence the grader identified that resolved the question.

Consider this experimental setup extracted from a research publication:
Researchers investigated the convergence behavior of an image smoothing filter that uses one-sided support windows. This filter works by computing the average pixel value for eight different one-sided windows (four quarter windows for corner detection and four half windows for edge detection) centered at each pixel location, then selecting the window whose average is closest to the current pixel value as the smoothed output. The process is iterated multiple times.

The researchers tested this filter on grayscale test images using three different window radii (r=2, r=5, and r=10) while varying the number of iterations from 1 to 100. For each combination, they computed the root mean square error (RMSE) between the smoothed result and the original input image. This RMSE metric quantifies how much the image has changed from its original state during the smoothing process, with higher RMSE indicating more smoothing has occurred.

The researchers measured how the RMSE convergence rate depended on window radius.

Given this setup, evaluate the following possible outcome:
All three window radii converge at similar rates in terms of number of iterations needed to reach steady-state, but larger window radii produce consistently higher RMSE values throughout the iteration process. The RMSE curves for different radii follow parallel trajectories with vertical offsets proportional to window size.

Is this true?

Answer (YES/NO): NO